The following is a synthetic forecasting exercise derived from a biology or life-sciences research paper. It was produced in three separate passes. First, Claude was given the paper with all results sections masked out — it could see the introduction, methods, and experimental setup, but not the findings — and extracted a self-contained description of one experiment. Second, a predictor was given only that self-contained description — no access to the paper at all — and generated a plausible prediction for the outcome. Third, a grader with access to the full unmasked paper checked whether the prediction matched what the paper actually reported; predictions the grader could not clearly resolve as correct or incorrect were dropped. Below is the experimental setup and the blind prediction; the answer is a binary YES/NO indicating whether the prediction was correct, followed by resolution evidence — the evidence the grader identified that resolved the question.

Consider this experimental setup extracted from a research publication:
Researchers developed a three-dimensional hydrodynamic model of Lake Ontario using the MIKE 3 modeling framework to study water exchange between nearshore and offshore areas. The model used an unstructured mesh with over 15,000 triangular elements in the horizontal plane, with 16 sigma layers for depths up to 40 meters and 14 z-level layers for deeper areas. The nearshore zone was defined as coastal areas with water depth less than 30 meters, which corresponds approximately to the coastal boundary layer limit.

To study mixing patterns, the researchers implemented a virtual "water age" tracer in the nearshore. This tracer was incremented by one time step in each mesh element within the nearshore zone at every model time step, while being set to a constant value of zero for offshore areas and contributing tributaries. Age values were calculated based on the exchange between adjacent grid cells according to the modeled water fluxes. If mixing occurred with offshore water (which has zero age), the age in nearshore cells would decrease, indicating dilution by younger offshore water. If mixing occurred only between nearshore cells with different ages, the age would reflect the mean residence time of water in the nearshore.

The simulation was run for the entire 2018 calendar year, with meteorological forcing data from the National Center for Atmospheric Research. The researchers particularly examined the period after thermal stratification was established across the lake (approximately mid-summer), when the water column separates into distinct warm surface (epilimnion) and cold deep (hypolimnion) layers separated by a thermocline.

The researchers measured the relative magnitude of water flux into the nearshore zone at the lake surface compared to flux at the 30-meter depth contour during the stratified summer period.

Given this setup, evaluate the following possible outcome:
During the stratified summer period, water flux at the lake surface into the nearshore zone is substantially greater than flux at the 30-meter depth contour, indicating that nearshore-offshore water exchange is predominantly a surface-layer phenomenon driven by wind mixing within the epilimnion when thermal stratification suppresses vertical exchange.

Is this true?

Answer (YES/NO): NO